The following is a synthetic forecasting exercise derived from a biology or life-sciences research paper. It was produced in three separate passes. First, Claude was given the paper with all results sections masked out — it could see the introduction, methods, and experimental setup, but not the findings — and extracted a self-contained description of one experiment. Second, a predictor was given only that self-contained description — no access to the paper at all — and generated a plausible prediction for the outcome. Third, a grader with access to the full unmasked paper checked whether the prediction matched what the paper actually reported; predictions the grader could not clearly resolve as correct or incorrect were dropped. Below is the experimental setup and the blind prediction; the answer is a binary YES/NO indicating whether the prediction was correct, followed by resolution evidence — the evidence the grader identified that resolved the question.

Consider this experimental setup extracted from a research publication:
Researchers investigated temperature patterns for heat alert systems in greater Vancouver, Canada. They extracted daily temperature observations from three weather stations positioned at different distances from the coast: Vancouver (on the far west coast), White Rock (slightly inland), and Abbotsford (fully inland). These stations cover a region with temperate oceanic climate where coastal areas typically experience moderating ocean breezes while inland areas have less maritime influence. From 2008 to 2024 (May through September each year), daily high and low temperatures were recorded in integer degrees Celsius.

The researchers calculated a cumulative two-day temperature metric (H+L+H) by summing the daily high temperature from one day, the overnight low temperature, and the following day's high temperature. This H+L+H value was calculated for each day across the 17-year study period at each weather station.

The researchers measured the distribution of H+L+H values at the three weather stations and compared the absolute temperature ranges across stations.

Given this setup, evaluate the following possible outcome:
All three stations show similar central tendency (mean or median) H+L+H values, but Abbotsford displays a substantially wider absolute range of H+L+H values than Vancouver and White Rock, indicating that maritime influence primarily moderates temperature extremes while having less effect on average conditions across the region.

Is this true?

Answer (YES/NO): NO